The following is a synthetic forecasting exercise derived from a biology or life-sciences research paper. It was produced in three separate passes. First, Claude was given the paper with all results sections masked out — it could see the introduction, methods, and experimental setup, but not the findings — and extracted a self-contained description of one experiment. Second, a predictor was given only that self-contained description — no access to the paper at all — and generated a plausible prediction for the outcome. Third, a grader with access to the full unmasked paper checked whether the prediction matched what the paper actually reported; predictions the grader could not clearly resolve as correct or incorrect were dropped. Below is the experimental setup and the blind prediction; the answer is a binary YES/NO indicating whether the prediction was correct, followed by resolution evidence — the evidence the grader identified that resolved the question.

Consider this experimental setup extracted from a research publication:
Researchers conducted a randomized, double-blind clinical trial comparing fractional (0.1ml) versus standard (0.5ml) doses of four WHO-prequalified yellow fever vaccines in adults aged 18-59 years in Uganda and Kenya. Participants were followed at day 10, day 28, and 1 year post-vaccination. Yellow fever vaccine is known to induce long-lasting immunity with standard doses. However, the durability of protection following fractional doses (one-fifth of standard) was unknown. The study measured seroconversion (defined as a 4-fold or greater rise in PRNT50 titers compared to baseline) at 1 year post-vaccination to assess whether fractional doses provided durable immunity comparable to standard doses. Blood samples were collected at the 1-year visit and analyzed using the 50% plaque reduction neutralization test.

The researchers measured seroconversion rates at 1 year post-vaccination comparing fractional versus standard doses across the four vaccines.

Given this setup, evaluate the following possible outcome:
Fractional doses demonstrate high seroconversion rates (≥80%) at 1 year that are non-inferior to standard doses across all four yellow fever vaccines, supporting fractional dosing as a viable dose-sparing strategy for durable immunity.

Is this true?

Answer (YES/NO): YES